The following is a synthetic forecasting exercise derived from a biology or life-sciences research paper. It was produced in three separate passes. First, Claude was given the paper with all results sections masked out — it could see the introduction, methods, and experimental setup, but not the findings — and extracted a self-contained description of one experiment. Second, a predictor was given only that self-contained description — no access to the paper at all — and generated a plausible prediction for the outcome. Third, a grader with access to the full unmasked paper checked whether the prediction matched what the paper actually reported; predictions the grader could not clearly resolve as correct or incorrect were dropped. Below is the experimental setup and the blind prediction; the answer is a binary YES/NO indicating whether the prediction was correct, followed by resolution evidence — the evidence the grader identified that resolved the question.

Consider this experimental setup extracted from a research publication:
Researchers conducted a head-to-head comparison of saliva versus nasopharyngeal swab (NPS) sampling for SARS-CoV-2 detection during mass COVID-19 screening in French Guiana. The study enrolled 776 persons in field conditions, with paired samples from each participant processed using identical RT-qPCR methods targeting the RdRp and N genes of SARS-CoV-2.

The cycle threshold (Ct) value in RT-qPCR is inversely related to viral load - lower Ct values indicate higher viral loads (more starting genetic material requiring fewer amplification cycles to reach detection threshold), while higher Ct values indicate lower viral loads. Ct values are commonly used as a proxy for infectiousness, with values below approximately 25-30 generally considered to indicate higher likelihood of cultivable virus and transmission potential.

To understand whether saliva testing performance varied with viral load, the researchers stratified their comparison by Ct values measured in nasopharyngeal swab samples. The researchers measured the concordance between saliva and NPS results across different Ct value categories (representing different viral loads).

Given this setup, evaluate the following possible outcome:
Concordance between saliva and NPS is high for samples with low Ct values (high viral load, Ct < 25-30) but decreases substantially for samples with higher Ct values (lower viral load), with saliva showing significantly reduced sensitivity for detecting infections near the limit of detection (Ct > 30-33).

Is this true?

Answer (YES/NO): YES